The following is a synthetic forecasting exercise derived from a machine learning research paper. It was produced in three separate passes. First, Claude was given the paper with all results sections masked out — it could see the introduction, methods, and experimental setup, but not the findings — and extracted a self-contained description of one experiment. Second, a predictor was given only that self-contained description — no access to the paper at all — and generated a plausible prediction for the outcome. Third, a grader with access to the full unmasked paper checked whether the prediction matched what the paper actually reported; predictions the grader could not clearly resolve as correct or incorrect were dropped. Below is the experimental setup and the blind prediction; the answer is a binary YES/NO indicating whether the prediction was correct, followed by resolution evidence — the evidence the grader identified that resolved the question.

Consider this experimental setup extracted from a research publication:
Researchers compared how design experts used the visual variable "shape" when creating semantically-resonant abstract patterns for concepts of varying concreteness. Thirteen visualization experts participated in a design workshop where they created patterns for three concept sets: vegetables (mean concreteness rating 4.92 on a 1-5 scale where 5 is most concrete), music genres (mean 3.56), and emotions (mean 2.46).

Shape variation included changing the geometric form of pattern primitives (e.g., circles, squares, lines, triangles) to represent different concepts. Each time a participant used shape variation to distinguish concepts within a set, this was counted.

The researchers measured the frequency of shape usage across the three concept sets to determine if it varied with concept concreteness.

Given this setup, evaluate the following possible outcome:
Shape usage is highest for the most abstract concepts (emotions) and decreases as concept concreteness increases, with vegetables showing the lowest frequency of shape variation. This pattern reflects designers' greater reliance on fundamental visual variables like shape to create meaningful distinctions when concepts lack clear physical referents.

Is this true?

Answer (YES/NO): YES